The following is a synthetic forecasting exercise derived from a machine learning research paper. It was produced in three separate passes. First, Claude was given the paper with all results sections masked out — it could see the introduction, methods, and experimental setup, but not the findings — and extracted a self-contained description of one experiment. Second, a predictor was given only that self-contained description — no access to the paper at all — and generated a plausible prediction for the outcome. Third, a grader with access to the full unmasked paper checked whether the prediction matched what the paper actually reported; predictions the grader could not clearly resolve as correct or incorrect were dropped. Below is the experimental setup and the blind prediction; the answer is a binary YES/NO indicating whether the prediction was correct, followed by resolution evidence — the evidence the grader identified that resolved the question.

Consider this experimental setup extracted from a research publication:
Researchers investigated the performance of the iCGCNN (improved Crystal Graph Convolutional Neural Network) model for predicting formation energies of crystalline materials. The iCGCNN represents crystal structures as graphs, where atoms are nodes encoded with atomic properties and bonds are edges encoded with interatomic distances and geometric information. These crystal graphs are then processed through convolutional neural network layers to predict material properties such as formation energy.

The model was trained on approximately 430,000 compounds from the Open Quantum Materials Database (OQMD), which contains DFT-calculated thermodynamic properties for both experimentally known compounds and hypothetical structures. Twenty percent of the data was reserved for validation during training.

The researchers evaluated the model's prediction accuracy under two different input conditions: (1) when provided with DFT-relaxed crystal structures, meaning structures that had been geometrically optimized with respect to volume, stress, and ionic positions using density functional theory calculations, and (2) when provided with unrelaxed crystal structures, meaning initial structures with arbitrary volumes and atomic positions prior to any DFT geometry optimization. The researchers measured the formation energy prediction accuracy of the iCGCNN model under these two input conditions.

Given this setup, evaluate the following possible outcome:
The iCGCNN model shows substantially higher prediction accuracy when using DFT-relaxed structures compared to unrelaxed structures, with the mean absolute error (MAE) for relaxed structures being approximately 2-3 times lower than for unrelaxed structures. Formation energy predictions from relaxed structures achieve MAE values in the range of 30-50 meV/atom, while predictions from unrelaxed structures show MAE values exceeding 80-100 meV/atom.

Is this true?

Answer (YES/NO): NO